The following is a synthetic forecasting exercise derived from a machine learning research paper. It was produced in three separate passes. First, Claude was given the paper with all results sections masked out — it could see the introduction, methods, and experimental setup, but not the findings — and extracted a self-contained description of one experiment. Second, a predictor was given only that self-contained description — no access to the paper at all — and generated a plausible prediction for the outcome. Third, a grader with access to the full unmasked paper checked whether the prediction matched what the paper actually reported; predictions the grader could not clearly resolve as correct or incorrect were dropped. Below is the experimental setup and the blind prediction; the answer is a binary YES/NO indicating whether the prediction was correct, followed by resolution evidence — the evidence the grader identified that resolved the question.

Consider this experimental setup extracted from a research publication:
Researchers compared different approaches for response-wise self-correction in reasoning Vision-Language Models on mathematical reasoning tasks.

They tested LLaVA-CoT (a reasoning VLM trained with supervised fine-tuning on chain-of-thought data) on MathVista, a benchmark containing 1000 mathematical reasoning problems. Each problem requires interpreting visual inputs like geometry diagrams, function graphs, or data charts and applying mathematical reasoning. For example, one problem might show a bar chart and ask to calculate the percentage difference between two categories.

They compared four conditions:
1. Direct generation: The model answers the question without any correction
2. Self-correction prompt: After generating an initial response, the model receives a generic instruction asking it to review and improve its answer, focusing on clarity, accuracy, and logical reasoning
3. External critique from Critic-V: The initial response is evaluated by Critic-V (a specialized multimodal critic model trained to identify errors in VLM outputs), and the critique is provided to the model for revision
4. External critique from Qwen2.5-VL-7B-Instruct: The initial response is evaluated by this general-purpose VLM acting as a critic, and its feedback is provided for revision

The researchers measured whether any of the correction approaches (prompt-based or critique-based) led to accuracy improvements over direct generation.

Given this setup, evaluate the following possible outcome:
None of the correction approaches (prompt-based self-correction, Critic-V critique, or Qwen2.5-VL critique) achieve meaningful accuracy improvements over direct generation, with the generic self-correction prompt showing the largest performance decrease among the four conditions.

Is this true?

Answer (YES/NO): NO